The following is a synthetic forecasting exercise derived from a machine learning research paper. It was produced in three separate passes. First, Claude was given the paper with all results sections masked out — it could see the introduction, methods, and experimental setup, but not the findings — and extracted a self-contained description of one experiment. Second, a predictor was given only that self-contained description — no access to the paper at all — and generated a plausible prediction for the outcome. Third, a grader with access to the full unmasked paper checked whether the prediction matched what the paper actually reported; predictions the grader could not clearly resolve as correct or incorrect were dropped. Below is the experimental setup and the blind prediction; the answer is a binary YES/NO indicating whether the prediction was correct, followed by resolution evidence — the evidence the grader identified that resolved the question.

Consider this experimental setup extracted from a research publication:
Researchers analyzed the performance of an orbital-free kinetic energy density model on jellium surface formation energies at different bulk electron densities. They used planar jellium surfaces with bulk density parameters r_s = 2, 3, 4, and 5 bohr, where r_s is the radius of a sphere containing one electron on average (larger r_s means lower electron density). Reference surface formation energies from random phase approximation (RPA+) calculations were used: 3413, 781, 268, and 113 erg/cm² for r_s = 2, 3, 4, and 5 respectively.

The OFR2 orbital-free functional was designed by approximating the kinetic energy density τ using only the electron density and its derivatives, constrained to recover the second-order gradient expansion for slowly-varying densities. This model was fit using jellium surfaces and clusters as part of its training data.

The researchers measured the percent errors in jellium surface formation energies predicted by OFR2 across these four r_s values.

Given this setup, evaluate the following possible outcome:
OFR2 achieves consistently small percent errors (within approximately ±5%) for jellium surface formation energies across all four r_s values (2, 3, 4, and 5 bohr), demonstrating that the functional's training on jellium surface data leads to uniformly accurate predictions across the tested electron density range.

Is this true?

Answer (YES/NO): YES